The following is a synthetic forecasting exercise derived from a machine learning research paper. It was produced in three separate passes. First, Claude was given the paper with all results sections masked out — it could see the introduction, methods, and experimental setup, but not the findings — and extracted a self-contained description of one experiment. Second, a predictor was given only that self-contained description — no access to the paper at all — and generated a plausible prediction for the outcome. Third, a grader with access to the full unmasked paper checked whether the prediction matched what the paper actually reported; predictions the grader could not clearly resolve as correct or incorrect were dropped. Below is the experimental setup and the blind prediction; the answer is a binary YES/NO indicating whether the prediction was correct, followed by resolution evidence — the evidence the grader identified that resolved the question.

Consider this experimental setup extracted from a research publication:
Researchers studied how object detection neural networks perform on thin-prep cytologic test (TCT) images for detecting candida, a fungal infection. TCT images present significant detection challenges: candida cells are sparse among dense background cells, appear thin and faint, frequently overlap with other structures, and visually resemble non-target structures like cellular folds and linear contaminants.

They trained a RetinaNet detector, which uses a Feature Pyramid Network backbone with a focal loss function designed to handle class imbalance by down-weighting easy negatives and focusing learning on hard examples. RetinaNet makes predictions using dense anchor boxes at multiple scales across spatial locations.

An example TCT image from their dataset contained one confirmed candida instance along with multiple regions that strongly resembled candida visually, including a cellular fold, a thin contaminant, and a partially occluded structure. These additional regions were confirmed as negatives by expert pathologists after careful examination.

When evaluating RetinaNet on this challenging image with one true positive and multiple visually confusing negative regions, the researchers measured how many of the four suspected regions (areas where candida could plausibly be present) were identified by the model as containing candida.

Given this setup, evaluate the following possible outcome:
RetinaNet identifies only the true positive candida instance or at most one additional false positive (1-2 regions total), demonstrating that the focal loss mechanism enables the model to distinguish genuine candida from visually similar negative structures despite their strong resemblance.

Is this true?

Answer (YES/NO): NO